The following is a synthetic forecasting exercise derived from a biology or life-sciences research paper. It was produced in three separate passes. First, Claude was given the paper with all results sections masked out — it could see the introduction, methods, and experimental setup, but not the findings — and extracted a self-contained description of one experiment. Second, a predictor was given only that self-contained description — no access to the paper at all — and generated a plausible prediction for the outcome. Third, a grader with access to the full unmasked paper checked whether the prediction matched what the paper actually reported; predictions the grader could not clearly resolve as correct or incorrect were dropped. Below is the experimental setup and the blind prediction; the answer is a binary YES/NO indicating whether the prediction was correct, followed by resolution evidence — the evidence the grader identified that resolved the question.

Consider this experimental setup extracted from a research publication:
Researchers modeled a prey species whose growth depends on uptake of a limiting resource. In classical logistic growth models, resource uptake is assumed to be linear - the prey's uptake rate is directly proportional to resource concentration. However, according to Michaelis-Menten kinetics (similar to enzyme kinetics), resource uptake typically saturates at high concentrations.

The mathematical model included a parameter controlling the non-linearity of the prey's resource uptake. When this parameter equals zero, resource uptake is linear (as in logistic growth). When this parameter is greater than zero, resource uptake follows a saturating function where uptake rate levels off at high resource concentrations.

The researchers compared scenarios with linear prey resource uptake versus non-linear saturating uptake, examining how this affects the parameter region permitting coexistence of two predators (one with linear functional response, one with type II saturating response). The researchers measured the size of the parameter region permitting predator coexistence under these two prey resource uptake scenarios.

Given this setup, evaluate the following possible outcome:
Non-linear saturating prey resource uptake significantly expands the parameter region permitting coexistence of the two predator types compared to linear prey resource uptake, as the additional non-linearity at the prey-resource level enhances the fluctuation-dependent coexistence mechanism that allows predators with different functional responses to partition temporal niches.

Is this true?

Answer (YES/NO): NO